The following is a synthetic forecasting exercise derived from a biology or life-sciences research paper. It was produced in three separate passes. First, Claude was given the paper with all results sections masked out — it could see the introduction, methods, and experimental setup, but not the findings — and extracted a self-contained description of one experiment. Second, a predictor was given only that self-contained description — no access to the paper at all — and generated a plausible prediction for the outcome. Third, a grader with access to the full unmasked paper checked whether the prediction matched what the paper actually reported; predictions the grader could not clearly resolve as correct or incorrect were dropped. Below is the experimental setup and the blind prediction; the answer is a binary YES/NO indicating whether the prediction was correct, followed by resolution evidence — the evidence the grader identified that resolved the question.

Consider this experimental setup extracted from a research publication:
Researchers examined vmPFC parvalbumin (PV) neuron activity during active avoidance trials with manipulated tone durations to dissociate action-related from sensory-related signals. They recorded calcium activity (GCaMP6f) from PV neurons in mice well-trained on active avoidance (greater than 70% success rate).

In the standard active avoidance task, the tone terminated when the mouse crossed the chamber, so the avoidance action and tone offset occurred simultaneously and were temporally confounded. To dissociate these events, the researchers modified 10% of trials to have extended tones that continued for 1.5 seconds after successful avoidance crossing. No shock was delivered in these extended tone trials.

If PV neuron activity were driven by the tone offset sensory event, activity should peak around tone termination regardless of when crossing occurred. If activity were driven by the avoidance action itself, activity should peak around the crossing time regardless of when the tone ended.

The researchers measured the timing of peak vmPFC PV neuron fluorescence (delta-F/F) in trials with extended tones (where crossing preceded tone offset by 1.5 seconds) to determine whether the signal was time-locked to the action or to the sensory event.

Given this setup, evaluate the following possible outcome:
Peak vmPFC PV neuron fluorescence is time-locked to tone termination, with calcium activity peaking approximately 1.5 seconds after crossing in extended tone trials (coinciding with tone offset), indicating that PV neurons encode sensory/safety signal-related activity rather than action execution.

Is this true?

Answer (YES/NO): NO